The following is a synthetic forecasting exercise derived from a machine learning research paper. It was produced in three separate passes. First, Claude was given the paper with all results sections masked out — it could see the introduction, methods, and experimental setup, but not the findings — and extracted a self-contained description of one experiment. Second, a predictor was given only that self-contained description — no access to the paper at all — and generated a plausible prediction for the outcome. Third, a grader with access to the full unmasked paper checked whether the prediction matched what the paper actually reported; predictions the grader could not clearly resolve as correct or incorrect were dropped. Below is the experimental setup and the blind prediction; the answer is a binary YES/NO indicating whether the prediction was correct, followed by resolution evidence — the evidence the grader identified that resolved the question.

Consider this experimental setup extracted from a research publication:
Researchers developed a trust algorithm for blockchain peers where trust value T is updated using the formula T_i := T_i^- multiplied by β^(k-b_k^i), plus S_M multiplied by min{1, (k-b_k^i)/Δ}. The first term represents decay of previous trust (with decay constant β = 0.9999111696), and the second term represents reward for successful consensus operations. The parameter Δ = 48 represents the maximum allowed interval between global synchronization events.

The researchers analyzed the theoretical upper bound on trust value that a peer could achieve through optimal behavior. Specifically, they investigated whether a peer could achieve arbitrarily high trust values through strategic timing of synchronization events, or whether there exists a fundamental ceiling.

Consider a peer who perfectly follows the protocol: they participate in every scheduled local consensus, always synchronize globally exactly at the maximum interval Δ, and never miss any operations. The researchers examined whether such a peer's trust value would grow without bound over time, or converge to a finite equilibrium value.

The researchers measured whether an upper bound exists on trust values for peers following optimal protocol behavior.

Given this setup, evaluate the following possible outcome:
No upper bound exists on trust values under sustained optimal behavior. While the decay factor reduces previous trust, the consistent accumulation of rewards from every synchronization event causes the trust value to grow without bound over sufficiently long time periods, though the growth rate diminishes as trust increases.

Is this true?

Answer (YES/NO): NO